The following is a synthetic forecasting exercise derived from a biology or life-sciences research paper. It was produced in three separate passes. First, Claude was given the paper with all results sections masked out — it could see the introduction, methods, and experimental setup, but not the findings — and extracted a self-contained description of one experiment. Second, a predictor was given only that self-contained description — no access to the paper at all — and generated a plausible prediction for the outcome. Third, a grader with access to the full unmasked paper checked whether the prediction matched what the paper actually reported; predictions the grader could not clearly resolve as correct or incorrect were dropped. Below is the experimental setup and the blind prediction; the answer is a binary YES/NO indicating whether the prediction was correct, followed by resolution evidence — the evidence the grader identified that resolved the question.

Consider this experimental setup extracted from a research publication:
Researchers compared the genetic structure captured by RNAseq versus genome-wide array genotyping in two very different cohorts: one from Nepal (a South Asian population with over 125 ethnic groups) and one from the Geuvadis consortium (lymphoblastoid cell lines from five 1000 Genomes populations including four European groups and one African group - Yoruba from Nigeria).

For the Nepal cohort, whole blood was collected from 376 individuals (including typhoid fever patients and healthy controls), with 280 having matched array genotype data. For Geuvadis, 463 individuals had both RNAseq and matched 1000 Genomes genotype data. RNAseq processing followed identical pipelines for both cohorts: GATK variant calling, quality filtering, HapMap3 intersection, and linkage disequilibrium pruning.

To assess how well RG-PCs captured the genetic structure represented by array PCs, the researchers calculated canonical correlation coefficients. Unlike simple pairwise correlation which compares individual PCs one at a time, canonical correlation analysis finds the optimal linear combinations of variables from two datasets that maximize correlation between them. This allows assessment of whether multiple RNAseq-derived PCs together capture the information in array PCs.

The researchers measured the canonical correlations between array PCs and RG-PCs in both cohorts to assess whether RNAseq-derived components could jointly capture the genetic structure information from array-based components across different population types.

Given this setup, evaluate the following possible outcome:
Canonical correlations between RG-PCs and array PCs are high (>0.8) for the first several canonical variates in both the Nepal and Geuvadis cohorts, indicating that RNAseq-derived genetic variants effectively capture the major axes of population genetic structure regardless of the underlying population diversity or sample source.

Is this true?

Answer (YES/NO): NO